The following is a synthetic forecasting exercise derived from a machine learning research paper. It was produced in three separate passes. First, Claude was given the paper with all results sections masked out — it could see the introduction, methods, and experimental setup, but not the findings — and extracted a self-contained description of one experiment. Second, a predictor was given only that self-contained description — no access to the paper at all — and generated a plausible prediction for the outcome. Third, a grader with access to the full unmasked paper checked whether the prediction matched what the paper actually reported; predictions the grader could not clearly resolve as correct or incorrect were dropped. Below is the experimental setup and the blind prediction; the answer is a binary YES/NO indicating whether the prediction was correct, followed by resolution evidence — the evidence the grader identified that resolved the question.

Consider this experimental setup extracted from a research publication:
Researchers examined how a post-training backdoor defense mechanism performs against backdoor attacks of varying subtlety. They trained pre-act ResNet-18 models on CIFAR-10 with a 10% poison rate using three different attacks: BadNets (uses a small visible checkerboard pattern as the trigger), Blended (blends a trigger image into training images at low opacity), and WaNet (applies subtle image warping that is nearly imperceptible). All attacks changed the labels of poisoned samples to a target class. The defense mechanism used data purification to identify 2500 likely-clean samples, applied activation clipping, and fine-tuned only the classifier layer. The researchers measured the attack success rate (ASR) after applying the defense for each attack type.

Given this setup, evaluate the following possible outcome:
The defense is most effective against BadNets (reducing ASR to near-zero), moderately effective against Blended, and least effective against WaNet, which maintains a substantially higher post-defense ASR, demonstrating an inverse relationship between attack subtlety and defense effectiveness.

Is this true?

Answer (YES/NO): NO